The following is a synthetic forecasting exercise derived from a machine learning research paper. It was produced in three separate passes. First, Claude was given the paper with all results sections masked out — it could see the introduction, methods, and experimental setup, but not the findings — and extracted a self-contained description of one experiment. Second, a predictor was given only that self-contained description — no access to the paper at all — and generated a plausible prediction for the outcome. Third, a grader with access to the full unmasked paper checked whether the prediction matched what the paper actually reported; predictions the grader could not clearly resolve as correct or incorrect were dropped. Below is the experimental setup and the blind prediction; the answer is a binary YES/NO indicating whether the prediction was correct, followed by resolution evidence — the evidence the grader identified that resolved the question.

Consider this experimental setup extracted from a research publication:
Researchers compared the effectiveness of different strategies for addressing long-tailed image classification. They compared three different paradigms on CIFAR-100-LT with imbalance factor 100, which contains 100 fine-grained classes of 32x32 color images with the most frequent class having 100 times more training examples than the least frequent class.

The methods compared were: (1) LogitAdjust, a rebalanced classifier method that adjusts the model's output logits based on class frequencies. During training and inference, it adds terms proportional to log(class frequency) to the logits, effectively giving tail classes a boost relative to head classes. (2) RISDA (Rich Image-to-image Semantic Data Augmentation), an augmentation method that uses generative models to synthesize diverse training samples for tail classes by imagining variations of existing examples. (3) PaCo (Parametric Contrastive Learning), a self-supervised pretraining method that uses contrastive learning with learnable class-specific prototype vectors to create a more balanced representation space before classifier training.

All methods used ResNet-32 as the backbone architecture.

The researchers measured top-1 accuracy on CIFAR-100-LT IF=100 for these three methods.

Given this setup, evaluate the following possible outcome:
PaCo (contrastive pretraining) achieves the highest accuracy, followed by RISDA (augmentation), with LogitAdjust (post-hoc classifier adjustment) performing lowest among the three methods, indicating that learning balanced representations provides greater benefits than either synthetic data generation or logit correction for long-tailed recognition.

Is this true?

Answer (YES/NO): YES